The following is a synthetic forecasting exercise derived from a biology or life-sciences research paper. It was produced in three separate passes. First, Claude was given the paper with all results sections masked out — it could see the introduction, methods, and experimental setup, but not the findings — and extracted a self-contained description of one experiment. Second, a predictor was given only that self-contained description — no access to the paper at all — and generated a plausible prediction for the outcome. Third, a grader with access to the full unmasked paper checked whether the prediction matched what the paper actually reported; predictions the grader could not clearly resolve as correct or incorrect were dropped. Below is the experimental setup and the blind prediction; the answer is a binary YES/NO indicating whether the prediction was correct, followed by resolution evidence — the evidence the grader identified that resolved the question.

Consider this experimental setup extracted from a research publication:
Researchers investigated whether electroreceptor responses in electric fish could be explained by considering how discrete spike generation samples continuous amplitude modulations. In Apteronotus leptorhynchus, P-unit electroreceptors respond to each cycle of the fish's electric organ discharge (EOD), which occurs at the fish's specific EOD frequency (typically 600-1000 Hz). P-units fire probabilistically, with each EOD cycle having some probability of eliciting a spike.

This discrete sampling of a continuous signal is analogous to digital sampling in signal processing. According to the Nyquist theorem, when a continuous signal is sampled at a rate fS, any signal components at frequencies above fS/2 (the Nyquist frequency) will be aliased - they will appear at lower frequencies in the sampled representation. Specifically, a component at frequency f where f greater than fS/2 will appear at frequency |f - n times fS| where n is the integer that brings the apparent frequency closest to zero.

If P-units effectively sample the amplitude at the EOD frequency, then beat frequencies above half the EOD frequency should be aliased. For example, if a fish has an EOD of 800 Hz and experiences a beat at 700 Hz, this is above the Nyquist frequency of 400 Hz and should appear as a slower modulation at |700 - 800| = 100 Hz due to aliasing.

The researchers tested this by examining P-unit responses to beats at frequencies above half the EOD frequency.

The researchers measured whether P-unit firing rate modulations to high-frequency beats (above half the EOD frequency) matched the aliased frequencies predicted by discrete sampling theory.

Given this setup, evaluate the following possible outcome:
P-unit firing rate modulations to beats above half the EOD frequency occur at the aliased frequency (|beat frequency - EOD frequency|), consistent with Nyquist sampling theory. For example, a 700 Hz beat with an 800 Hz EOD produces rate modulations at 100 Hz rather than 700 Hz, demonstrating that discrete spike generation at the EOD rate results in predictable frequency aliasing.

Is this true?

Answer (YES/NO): YES